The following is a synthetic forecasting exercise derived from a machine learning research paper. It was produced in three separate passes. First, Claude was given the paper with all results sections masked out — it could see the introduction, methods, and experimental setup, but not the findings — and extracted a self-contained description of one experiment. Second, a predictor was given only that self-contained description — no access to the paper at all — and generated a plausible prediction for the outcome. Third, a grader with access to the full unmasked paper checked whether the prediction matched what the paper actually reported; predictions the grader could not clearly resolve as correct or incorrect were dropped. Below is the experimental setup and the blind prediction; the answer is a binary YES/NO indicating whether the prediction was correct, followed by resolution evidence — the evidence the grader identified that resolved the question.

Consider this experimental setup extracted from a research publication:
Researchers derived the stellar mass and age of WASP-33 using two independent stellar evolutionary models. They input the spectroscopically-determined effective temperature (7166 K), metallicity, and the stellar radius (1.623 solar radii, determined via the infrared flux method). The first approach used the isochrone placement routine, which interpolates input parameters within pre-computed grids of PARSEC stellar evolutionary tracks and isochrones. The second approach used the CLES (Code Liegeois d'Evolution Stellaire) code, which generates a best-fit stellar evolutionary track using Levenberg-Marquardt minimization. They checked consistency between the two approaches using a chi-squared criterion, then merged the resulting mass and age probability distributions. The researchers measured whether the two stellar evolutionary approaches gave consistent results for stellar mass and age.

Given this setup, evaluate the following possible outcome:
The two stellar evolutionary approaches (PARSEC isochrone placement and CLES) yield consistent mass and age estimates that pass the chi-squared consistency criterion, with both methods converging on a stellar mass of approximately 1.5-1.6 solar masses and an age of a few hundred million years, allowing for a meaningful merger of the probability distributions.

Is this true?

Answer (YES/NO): YES